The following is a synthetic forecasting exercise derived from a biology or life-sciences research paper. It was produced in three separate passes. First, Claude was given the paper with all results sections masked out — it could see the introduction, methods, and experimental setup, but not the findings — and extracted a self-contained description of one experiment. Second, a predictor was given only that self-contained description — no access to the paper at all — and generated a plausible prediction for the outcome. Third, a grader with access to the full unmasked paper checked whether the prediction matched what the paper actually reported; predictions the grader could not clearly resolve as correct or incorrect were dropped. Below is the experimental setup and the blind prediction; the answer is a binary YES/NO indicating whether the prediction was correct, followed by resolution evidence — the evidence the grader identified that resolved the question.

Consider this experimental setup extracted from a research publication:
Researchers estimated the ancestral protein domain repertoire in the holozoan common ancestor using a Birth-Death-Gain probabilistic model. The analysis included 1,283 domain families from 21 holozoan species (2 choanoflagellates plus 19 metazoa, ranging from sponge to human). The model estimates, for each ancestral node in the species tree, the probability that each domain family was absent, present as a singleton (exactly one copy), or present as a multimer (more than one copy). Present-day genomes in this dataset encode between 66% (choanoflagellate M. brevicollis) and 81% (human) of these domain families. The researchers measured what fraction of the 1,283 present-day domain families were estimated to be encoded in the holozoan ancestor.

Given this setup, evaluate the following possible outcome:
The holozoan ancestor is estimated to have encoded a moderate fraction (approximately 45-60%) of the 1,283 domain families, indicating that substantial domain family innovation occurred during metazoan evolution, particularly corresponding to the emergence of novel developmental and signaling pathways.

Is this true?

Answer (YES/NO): NO